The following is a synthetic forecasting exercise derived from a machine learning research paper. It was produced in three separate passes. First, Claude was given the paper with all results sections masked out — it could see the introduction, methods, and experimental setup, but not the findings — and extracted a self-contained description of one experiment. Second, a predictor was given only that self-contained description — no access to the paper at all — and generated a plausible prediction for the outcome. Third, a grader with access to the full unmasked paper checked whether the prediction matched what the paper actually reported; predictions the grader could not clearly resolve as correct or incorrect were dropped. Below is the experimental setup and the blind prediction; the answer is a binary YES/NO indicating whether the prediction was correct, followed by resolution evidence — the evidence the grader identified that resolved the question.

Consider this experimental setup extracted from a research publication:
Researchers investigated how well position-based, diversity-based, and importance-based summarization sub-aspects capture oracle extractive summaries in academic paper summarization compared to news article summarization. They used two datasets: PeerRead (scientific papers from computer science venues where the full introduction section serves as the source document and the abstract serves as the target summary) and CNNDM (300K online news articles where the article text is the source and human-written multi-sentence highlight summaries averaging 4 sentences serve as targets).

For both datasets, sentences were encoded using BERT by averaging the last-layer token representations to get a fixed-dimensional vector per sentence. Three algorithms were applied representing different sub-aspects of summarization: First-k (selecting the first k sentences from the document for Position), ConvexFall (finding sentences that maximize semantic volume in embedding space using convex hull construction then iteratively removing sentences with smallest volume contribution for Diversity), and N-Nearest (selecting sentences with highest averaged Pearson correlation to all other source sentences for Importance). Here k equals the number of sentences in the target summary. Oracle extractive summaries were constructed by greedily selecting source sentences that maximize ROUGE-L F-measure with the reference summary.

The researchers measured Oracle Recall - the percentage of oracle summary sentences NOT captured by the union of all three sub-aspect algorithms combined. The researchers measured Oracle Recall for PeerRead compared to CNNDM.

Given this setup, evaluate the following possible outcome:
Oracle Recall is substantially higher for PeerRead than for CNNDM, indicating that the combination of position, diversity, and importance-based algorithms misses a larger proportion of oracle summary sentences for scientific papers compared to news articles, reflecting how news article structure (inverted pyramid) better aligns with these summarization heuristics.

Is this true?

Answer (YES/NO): NO